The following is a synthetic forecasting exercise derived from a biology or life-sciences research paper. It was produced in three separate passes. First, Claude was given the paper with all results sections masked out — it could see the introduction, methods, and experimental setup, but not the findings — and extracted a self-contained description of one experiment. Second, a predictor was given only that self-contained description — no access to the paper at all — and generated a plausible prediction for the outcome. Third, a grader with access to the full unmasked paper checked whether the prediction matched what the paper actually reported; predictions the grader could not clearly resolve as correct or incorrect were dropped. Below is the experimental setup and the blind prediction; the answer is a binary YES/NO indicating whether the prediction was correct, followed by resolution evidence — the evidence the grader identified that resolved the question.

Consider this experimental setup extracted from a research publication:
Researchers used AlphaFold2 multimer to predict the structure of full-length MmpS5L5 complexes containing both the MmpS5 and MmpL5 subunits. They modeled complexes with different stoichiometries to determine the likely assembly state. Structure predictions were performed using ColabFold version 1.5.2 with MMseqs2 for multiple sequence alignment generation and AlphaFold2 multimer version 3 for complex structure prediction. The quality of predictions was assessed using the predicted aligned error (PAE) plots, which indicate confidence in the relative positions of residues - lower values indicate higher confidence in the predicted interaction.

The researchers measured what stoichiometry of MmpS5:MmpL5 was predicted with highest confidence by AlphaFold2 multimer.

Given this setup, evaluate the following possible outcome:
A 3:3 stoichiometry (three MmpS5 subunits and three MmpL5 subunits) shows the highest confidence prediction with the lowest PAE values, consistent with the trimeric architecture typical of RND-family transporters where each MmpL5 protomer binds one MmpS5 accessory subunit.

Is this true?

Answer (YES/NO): YES